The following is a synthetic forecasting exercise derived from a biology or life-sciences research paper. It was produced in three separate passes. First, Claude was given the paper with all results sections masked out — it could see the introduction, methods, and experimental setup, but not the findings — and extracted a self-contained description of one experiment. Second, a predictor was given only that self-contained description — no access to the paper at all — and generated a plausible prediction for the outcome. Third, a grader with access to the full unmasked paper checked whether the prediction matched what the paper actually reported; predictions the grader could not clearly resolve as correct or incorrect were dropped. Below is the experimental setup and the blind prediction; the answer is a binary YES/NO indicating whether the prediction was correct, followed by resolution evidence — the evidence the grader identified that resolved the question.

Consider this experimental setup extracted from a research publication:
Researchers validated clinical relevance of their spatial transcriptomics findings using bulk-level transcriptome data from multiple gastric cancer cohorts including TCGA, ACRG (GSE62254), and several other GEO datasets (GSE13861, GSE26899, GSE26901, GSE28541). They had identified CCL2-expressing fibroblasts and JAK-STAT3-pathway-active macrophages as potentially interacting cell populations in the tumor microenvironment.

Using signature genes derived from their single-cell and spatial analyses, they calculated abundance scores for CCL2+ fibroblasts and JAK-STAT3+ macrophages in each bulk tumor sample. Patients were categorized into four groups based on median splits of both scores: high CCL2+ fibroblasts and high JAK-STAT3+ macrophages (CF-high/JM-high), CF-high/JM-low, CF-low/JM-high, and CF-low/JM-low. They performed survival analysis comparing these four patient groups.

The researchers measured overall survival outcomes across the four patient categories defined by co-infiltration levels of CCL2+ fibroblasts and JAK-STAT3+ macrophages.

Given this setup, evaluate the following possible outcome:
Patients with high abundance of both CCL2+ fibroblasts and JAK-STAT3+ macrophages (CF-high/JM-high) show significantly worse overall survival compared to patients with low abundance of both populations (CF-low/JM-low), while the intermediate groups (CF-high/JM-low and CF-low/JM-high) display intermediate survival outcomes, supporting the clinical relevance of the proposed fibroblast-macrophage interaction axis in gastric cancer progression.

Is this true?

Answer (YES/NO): NO